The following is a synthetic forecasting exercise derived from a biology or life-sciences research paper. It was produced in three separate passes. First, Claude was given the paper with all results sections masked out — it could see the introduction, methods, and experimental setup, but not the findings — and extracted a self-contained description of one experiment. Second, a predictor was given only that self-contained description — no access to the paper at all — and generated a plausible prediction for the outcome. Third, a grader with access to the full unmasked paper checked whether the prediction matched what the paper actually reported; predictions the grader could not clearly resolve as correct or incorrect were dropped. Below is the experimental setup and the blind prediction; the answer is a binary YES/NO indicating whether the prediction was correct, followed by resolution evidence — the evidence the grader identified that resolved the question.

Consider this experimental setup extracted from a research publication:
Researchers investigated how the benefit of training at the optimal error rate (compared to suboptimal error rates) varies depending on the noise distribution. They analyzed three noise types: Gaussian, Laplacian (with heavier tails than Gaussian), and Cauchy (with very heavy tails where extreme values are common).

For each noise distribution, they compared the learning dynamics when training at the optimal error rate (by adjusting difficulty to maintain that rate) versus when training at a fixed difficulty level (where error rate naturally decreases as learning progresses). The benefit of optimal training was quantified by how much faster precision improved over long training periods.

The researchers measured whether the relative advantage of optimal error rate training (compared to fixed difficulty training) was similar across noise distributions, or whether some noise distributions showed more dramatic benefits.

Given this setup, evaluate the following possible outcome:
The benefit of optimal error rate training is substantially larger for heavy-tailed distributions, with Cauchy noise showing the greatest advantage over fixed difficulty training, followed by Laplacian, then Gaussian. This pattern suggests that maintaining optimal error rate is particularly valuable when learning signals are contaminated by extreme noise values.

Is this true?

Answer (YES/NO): NO